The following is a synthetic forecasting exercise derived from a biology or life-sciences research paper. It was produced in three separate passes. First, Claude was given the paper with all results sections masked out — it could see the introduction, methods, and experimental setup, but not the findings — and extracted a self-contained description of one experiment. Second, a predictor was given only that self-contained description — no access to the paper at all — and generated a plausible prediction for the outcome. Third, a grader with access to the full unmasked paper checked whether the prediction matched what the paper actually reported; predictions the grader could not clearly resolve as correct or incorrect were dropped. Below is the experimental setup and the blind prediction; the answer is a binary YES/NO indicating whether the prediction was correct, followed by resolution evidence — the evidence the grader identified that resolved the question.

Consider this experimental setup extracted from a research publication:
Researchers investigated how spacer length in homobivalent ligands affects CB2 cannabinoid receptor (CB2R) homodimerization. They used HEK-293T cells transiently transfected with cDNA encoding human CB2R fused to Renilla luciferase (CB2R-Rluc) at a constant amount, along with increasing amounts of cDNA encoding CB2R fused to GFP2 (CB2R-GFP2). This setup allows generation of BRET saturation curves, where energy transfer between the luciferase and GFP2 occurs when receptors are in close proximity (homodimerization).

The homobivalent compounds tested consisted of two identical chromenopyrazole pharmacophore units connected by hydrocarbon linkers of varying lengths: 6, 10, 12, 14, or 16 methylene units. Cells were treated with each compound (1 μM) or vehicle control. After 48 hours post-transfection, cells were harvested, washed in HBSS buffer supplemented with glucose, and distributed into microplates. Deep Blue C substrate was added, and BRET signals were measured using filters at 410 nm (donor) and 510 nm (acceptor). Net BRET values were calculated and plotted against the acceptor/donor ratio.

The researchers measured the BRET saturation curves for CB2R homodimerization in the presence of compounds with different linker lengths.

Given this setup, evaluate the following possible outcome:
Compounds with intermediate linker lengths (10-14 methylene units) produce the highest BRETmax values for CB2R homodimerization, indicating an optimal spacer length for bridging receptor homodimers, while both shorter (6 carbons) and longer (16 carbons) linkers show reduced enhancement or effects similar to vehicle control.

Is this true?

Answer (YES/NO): NO